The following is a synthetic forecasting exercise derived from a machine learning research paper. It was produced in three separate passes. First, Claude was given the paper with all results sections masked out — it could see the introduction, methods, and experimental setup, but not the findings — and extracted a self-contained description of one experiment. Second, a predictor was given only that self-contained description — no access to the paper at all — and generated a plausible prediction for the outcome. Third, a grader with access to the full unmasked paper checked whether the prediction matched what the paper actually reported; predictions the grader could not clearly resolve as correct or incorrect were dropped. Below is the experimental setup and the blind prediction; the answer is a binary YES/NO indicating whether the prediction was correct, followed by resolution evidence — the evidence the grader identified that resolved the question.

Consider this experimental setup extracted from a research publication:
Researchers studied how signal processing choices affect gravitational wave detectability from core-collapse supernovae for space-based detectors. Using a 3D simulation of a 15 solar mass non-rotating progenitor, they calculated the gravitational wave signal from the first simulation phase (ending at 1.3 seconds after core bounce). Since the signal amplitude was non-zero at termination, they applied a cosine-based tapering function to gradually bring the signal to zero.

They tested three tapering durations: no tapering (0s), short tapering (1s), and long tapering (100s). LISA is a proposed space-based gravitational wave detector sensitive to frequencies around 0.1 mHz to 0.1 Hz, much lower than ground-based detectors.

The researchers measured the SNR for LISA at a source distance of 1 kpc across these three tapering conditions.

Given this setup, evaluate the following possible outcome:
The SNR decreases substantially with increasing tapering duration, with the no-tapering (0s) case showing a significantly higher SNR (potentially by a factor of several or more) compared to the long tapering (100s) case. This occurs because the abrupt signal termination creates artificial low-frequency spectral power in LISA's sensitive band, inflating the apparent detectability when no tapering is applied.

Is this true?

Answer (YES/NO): NO